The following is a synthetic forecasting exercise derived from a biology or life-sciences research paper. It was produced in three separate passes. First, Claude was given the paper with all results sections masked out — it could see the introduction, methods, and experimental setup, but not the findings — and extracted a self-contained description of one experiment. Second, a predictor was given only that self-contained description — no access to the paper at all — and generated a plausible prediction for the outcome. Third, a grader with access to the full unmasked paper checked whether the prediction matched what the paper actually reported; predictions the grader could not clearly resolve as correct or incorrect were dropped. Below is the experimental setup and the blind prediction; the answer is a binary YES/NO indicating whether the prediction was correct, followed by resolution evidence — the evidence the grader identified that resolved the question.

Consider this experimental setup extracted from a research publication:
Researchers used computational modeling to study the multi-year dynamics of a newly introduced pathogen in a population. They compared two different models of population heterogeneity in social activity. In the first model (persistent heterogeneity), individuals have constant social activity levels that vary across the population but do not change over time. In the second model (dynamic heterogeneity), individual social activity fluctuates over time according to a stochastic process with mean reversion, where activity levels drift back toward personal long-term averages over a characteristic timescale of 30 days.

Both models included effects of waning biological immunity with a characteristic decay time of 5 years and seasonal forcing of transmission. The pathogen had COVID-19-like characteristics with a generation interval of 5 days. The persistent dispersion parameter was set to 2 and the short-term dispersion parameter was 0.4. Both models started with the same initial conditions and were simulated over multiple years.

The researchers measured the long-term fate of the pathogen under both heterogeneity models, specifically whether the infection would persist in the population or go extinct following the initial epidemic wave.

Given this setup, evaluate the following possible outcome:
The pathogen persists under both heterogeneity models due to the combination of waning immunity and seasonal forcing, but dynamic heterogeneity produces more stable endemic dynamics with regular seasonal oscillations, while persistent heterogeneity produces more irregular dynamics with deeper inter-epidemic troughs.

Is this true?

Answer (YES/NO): NO